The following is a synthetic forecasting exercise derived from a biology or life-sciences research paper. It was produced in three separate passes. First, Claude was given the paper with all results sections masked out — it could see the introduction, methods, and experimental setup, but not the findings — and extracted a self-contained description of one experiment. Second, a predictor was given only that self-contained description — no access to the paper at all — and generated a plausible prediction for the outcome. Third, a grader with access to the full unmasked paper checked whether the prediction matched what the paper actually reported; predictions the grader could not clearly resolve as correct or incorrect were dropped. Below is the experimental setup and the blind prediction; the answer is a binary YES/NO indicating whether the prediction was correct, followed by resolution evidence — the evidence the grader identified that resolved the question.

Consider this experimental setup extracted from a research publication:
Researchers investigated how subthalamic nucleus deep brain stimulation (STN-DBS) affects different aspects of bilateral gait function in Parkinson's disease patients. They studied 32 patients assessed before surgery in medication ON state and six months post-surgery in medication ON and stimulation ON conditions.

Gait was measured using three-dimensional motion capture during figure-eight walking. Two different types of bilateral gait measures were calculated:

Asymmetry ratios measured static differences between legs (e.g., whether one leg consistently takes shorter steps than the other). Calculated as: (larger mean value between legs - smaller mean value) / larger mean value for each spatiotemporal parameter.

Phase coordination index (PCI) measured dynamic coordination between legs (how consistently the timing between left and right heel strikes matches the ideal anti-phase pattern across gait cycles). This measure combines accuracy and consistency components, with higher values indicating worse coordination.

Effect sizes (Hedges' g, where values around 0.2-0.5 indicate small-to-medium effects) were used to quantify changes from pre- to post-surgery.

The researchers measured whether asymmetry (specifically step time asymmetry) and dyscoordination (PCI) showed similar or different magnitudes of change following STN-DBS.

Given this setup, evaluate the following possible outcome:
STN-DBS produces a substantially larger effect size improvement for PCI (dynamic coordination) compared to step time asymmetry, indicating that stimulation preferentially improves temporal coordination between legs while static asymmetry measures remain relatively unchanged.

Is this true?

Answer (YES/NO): NO